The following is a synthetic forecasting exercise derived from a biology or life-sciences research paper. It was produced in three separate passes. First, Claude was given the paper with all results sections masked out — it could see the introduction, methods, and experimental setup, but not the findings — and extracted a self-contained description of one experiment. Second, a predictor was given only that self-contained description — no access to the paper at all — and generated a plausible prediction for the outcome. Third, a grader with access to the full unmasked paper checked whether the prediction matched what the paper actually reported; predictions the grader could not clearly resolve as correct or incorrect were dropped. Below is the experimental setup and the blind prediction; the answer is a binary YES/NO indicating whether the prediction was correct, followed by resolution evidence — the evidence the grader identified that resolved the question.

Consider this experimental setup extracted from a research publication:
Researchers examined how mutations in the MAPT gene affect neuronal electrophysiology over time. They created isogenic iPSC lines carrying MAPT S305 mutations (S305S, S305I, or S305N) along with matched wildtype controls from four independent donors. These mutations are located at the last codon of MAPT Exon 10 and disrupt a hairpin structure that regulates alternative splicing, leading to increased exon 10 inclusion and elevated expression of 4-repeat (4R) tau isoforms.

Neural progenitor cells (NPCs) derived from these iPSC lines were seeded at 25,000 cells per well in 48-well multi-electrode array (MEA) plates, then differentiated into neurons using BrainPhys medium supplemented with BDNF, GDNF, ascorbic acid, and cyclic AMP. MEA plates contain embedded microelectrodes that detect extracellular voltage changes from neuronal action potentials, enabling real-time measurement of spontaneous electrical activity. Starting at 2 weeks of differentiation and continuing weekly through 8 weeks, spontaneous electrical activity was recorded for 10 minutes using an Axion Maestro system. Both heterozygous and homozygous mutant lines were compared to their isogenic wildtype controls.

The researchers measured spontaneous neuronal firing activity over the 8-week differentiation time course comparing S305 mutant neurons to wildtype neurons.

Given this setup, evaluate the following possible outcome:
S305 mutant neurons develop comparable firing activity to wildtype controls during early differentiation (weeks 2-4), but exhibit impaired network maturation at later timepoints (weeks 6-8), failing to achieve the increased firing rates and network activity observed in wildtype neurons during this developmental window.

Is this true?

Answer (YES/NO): NO